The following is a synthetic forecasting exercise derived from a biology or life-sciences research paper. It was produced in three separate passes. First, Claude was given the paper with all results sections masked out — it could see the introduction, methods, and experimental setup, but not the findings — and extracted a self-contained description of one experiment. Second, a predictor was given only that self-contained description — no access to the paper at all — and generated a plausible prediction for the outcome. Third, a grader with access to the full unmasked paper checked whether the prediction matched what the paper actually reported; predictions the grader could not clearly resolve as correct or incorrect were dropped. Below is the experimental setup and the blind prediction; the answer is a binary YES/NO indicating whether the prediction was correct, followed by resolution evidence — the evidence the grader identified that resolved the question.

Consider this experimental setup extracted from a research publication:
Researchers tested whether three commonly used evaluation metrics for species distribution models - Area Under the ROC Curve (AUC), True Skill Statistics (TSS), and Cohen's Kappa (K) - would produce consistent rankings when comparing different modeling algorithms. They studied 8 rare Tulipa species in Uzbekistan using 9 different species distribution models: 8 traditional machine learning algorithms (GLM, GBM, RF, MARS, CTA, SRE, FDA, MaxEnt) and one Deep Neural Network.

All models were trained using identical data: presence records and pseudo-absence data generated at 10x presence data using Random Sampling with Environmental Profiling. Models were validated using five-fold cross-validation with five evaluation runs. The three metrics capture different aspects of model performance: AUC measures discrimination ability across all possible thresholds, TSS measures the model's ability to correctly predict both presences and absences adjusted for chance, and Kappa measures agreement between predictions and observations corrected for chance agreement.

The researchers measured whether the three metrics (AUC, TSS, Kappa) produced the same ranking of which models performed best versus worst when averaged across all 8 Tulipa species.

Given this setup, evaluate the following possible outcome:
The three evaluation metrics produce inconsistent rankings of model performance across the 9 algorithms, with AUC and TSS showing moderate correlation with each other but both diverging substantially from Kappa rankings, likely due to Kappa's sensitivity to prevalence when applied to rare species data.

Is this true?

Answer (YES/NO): NO